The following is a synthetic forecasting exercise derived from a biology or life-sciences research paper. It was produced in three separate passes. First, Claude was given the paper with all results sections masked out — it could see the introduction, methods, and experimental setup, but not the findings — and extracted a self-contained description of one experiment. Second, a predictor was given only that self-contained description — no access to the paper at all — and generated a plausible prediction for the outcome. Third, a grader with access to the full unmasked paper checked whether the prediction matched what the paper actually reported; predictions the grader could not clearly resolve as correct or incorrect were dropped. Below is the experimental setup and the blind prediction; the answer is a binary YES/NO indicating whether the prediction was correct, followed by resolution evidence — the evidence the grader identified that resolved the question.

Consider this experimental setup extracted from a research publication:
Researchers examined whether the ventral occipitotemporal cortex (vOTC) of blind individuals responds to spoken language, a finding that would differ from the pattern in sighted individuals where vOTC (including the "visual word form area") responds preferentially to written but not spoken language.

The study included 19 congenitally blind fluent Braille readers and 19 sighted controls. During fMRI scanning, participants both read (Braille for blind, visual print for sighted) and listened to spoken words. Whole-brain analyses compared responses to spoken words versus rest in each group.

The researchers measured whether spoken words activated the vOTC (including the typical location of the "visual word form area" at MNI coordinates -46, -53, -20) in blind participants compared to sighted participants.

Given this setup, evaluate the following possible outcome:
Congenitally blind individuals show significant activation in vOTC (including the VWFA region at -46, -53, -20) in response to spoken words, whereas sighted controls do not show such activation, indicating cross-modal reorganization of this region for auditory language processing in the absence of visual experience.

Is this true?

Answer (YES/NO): YES